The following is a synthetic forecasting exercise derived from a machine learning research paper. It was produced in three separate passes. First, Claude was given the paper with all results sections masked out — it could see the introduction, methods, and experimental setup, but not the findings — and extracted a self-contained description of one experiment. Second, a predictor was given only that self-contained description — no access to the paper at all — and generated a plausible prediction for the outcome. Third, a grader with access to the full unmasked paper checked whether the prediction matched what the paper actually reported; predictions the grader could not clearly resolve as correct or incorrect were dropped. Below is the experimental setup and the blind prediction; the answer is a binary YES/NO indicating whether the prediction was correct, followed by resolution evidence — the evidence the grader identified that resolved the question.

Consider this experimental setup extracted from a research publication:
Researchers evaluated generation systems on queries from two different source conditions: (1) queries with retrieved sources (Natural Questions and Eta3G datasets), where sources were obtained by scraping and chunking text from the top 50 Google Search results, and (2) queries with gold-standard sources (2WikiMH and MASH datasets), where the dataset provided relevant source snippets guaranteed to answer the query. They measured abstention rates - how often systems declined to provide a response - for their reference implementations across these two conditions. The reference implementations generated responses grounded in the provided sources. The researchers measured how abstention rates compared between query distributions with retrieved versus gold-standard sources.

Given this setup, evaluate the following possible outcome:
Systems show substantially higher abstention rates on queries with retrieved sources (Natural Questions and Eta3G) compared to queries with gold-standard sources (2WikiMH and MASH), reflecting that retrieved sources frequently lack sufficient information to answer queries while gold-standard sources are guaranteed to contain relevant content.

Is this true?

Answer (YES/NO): YES